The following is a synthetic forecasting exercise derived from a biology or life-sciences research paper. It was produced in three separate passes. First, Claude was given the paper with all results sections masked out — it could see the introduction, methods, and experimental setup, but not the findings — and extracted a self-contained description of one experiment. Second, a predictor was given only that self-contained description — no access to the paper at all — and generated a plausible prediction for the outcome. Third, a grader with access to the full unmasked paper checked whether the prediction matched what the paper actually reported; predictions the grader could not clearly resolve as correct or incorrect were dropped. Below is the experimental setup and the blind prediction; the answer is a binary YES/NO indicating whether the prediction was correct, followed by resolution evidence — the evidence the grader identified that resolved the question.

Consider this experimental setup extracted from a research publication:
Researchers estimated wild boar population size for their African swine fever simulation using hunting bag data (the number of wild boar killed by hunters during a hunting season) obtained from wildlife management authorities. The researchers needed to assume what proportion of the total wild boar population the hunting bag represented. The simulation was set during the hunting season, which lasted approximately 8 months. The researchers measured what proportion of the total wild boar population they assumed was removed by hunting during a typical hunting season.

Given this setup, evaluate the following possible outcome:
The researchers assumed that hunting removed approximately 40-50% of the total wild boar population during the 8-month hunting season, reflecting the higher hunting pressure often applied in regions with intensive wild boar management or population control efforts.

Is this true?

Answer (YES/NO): YES